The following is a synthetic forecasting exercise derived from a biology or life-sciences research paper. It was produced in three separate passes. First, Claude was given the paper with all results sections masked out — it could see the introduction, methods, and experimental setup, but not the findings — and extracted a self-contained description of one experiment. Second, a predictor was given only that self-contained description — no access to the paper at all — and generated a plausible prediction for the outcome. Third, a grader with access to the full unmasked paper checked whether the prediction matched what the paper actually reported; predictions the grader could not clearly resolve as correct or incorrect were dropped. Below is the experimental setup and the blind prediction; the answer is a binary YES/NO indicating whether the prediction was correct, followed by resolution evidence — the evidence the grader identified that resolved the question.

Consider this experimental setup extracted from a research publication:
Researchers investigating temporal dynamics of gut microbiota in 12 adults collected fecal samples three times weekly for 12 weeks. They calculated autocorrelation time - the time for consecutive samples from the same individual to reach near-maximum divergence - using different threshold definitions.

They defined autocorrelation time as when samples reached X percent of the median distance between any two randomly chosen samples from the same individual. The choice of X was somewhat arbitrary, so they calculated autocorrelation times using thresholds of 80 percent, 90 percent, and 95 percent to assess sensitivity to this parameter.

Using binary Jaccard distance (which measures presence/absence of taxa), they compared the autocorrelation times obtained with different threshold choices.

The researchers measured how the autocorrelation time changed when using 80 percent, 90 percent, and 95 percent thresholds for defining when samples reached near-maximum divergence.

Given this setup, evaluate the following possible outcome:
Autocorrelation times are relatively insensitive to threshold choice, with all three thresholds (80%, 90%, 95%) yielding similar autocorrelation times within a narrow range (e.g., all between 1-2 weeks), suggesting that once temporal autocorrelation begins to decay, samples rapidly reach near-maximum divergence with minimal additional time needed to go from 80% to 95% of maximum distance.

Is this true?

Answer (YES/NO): NO